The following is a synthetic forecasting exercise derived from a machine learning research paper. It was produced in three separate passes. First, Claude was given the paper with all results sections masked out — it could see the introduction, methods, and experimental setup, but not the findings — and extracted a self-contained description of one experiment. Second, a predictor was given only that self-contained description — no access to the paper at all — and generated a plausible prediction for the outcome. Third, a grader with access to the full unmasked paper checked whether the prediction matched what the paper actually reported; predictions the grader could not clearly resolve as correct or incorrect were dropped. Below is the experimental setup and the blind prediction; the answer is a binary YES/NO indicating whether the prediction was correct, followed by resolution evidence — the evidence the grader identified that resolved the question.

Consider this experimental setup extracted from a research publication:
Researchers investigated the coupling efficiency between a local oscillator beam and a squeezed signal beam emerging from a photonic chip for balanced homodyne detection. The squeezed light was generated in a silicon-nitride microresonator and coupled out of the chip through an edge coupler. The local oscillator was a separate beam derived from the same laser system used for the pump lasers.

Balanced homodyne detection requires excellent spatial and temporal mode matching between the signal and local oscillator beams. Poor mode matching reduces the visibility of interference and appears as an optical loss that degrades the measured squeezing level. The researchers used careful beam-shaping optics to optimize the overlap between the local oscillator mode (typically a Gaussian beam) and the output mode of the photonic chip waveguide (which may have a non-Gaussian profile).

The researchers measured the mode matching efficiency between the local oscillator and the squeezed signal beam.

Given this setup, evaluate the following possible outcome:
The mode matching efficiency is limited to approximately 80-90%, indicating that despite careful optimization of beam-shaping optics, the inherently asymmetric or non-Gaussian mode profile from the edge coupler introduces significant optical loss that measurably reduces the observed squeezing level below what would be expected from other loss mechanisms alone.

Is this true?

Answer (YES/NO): YES